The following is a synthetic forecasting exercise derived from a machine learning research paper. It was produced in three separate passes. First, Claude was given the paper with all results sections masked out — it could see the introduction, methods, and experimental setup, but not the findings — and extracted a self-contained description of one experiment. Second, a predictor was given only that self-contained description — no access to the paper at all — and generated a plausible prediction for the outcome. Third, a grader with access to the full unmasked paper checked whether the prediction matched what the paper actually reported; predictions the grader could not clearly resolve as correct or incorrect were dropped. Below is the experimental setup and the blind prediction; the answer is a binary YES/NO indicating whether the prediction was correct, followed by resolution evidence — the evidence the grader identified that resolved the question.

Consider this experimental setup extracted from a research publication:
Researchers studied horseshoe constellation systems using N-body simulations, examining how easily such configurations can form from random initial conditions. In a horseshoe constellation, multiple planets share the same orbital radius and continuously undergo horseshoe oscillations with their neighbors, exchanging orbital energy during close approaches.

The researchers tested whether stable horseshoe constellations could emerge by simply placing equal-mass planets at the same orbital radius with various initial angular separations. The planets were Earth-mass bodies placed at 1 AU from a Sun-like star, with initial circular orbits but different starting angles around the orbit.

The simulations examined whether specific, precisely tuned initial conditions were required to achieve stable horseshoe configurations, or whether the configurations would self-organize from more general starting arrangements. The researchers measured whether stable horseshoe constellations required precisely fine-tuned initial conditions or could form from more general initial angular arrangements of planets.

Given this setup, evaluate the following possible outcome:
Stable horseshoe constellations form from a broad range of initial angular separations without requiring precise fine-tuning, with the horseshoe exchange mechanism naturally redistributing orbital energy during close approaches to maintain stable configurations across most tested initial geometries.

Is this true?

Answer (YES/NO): YES